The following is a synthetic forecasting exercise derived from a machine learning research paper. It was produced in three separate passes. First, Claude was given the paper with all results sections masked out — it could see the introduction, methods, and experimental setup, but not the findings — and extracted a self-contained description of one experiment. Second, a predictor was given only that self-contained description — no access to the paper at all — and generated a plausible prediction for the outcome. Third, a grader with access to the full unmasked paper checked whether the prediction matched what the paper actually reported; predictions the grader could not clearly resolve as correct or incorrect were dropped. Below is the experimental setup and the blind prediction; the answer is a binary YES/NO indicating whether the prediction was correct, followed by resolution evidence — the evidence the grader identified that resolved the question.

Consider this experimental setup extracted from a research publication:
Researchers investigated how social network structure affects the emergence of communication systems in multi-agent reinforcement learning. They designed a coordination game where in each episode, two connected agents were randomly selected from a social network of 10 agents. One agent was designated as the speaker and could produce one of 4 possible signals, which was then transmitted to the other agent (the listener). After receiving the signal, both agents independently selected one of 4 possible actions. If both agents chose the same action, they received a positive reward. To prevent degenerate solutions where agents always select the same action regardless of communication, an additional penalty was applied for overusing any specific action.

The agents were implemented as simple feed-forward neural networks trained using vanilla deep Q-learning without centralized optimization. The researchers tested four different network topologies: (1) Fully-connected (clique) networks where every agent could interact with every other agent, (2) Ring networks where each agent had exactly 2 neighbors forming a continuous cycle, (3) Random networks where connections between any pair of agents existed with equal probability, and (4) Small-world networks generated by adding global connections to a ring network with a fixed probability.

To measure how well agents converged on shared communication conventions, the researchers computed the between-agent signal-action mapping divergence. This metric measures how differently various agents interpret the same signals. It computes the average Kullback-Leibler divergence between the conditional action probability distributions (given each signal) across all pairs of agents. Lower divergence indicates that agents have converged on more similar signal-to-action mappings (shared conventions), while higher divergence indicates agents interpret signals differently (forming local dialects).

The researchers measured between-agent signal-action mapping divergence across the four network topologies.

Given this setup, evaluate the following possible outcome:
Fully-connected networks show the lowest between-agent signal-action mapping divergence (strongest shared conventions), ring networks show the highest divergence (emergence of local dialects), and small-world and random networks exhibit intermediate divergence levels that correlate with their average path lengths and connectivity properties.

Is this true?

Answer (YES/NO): NO